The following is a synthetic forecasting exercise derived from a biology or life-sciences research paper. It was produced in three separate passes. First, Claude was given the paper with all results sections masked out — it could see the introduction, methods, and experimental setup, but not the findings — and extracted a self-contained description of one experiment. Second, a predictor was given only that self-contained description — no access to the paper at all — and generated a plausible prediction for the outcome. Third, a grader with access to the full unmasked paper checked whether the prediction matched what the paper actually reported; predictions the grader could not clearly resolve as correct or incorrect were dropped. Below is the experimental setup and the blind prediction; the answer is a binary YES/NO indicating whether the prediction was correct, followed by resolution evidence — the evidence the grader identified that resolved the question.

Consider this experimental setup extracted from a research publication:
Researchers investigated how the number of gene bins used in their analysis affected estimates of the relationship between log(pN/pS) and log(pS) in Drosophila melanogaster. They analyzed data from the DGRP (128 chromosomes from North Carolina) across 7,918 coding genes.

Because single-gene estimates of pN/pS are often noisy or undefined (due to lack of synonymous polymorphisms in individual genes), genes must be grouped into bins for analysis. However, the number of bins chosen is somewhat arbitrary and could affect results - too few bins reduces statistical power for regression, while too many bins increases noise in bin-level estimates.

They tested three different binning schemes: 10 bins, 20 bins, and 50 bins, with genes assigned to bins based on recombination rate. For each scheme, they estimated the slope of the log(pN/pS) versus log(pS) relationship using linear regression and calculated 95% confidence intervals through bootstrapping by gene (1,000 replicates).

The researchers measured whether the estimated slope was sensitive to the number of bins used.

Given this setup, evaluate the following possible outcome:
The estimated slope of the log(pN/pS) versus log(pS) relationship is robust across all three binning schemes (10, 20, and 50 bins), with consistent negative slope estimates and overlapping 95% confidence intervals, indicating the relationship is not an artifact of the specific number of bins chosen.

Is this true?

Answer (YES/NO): YES